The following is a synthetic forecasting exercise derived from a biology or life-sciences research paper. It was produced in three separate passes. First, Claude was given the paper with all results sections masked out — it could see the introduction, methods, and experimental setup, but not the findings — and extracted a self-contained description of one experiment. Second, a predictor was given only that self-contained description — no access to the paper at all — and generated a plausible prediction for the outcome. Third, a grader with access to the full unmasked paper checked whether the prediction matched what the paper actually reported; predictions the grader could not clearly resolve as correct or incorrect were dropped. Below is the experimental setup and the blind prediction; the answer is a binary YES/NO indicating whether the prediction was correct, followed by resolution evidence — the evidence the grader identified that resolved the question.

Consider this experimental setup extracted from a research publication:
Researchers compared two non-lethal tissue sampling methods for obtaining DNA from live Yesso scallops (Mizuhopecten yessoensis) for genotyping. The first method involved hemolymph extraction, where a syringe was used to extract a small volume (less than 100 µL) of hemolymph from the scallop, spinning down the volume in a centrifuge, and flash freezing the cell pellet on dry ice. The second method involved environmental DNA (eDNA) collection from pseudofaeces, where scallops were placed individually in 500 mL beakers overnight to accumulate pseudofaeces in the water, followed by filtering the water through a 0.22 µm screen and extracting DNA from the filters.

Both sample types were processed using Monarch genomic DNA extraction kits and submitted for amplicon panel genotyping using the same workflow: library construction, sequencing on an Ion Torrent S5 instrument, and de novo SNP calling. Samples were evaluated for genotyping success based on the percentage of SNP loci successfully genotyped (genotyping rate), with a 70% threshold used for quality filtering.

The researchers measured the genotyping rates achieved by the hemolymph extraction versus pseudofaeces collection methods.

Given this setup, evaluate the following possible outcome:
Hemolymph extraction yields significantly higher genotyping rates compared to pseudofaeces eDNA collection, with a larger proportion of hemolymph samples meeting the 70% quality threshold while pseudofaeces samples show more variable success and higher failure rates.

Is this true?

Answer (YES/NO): YES